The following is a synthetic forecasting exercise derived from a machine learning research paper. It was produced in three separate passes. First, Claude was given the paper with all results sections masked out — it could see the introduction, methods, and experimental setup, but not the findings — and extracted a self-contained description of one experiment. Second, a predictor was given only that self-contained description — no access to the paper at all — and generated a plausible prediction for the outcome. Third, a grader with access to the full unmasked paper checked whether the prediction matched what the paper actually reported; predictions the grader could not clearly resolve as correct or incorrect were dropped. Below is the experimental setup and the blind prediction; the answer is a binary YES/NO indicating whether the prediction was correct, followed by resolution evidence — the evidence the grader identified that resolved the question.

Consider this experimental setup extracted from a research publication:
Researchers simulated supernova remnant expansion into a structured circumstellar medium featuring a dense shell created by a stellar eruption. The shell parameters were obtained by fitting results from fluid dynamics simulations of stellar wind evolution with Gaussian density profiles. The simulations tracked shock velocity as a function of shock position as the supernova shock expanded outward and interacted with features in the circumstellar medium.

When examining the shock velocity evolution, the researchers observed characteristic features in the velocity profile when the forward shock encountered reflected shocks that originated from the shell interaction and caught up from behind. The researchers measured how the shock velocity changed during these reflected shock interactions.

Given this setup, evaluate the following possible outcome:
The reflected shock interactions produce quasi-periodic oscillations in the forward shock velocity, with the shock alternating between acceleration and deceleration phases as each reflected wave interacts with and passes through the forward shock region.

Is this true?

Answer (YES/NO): NO